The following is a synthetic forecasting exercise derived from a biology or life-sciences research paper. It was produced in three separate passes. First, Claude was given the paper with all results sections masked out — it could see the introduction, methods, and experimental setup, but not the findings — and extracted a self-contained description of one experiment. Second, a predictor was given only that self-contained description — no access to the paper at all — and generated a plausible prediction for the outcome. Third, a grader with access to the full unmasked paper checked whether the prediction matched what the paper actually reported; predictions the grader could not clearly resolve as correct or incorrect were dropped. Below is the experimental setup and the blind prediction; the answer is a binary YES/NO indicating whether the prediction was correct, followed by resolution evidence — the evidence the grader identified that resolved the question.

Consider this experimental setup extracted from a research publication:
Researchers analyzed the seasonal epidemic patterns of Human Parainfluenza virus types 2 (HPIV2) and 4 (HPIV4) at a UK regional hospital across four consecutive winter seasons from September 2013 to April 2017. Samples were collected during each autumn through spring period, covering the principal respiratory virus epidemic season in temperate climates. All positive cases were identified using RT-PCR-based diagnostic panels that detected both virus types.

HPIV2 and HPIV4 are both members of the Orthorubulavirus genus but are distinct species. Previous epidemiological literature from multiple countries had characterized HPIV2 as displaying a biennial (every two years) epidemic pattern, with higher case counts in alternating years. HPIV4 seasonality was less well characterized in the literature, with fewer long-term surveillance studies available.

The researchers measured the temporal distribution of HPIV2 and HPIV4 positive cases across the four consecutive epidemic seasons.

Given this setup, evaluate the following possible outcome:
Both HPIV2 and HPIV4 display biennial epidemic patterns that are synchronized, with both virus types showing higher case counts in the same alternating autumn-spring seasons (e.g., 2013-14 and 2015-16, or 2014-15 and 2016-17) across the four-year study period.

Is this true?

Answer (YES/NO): NO